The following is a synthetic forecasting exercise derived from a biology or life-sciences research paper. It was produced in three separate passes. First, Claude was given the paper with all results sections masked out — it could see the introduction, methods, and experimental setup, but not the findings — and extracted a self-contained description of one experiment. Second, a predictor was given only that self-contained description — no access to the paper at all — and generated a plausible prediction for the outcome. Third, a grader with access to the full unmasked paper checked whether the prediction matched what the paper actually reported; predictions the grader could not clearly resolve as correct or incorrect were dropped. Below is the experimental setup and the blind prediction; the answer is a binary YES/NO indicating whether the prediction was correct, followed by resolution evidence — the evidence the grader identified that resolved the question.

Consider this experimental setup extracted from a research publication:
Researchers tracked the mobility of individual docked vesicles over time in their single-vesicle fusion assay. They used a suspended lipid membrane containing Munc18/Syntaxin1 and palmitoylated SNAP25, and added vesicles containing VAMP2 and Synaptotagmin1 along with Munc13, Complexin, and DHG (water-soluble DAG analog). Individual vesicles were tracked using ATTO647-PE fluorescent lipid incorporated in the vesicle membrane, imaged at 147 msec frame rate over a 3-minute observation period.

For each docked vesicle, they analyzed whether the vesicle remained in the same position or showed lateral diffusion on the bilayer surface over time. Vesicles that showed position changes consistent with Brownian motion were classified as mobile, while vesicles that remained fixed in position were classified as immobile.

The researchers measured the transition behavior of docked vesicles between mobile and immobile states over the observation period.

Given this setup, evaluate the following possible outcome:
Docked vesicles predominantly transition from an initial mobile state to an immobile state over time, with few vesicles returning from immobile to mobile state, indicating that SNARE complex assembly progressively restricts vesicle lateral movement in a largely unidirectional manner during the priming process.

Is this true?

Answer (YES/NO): YES